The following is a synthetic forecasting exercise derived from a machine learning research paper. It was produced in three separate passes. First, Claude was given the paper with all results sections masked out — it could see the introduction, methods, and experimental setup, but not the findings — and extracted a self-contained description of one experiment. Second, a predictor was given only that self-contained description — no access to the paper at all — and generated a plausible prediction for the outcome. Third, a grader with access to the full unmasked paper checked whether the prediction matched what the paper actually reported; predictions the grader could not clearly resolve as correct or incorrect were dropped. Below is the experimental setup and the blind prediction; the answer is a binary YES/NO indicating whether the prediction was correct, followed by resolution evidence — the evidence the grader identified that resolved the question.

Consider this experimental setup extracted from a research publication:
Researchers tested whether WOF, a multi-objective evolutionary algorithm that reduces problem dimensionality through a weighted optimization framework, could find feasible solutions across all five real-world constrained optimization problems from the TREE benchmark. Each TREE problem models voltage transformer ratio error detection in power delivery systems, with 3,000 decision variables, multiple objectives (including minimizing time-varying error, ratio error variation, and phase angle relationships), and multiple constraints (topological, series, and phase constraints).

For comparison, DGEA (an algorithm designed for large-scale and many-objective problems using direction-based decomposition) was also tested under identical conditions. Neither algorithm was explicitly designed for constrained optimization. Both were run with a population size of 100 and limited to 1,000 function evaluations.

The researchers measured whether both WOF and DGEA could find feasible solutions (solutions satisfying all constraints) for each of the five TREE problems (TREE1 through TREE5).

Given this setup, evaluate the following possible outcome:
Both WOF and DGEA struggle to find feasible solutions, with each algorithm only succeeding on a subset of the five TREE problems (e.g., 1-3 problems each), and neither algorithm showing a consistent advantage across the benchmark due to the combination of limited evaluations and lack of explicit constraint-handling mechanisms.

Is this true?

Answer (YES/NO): NO